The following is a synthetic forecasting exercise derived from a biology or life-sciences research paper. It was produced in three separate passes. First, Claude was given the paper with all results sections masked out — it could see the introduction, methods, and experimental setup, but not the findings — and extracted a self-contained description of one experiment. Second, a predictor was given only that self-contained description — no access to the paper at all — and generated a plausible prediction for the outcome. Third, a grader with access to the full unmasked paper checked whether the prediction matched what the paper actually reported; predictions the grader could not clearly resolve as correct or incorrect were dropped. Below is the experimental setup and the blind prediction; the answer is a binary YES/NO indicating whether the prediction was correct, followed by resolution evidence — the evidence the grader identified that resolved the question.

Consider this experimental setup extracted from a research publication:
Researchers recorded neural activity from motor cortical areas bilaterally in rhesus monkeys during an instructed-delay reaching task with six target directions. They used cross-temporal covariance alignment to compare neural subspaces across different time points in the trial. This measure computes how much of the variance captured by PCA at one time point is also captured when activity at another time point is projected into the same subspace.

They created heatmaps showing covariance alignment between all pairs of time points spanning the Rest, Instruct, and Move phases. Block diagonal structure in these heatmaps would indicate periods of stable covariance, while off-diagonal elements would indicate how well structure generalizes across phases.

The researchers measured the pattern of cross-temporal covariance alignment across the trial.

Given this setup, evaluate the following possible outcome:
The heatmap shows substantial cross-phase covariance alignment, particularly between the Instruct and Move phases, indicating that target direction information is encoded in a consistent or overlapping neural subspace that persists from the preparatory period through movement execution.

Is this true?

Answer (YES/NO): NO